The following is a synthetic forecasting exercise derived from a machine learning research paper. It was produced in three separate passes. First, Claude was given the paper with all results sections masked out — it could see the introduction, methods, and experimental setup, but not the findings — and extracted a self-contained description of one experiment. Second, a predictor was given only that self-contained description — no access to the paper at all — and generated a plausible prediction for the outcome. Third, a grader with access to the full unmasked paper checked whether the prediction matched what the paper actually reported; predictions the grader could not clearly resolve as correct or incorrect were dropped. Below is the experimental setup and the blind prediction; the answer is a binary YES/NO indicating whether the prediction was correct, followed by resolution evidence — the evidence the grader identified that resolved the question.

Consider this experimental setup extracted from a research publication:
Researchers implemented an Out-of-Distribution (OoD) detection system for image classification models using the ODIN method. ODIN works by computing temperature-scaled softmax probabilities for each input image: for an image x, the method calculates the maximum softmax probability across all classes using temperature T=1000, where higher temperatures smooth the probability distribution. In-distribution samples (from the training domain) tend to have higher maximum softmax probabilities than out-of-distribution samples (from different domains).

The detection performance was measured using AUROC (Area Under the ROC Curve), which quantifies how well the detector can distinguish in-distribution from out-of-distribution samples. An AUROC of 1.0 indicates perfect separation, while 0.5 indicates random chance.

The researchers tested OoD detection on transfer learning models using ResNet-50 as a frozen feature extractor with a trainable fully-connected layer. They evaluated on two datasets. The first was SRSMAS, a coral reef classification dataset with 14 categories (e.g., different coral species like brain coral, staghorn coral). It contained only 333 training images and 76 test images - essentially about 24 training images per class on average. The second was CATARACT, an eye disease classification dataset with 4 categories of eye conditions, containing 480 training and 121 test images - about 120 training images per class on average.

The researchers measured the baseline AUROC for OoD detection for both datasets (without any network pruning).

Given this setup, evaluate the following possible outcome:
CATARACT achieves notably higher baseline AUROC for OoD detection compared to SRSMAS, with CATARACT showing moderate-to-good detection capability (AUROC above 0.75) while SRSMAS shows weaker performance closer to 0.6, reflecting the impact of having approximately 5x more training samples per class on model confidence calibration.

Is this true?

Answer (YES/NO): NO